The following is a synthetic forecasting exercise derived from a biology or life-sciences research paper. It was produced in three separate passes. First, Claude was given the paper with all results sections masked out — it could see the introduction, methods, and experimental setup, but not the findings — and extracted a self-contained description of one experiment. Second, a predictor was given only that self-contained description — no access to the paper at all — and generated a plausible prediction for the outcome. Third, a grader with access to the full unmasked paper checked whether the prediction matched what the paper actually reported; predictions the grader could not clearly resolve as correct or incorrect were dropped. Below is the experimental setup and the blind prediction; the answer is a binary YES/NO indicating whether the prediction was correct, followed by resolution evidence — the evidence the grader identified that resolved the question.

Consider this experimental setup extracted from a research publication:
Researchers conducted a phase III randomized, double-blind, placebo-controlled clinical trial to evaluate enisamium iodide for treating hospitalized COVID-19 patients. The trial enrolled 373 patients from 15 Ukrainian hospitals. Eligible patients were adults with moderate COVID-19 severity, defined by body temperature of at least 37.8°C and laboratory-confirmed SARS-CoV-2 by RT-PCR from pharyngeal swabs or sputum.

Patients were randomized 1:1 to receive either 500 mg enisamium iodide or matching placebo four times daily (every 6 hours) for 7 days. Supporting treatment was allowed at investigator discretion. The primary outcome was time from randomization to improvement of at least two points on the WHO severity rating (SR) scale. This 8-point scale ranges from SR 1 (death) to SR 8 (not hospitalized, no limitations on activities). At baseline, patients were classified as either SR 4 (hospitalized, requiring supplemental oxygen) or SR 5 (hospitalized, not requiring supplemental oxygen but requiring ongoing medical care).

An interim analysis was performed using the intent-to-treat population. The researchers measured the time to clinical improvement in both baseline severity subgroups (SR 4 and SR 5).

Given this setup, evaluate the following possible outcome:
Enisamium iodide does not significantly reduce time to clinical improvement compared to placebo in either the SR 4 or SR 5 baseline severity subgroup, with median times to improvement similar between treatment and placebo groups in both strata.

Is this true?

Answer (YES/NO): NO